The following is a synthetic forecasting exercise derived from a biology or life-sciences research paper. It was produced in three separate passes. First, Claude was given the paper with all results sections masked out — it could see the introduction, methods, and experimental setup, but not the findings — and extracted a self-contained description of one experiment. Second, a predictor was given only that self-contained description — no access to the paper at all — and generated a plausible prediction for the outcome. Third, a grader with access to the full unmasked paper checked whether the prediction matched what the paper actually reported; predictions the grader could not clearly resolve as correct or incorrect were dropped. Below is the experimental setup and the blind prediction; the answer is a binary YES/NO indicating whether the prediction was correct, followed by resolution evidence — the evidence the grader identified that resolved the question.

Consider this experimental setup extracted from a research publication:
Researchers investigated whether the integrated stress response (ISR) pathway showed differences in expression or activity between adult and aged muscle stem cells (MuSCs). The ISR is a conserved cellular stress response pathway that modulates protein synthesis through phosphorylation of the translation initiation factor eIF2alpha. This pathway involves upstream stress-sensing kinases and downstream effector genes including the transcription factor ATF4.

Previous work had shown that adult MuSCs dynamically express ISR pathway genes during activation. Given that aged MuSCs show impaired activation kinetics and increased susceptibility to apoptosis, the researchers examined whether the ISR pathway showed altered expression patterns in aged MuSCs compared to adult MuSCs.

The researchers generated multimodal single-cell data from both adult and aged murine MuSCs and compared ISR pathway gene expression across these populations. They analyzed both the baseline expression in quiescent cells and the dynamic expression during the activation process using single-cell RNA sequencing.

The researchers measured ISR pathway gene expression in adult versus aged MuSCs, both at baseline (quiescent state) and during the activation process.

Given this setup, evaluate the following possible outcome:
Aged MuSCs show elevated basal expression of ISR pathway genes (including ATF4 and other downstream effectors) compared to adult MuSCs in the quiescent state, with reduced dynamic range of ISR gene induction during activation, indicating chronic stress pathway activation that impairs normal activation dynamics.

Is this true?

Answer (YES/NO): NO